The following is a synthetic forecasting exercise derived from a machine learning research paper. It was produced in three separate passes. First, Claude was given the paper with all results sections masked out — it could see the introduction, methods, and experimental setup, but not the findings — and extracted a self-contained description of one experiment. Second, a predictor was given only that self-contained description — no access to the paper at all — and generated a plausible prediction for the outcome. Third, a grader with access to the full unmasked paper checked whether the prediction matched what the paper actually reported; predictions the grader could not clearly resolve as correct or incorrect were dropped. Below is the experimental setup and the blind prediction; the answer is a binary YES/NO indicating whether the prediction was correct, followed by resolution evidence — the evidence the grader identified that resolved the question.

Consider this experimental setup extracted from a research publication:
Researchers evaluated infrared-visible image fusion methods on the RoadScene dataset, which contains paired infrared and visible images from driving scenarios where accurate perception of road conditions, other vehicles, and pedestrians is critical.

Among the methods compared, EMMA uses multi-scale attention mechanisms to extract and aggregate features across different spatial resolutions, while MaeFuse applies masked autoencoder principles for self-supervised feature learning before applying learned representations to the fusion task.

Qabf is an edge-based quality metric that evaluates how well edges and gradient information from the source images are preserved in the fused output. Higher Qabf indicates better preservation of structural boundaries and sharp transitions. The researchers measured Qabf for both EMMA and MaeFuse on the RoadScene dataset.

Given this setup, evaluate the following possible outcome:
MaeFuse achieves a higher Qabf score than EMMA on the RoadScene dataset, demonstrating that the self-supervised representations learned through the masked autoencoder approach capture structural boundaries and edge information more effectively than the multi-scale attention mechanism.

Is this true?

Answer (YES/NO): YES